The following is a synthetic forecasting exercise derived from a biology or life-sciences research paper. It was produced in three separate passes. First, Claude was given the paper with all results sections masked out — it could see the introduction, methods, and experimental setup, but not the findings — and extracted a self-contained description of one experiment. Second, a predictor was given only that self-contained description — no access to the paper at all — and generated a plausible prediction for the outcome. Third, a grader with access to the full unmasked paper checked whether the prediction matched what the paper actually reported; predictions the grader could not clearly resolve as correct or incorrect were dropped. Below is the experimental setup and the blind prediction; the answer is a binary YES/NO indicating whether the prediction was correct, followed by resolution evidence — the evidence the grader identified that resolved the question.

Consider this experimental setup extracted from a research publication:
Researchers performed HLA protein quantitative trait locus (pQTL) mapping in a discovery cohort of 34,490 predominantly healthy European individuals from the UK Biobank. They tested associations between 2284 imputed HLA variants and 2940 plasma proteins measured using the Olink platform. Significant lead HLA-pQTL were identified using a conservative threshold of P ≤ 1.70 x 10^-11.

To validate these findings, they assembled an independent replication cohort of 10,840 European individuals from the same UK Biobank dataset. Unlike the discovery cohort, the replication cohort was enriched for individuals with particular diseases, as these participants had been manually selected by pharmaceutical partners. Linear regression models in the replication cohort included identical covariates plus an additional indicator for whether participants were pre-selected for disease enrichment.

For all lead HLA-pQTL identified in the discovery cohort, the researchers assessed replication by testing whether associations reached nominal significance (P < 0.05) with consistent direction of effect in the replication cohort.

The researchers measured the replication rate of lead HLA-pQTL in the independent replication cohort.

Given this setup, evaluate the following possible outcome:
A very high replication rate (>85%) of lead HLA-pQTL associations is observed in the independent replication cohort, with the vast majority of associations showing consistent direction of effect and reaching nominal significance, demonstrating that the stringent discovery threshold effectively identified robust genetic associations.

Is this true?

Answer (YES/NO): YES